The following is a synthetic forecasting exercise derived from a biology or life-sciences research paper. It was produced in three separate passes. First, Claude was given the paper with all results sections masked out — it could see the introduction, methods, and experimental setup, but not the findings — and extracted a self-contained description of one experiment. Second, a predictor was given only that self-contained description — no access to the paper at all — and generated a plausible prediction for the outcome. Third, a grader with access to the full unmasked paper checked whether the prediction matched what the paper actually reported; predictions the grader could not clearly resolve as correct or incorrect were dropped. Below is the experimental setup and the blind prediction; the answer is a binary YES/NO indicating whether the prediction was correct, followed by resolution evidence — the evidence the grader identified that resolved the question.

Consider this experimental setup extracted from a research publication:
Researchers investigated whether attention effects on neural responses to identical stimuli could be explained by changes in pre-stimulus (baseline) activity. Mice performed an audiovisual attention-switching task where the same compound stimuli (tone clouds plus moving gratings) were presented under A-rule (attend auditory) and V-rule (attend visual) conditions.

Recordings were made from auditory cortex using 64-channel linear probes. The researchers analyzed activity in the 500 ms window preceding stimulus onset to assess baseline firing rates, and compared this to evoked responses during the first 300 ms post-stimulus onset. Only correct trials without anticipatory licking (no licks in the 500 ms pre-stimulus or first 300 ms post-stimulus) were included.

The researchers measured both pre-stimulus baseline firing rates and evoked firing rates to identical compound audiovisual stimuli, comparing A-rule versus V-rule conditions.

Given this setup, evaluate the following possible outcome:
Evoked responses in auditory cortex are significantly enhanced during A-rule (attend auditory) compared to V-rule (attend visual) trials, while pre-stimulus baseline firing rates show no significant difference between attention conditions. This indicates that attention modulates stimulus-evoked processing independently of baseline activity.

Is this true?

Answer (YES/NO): NO